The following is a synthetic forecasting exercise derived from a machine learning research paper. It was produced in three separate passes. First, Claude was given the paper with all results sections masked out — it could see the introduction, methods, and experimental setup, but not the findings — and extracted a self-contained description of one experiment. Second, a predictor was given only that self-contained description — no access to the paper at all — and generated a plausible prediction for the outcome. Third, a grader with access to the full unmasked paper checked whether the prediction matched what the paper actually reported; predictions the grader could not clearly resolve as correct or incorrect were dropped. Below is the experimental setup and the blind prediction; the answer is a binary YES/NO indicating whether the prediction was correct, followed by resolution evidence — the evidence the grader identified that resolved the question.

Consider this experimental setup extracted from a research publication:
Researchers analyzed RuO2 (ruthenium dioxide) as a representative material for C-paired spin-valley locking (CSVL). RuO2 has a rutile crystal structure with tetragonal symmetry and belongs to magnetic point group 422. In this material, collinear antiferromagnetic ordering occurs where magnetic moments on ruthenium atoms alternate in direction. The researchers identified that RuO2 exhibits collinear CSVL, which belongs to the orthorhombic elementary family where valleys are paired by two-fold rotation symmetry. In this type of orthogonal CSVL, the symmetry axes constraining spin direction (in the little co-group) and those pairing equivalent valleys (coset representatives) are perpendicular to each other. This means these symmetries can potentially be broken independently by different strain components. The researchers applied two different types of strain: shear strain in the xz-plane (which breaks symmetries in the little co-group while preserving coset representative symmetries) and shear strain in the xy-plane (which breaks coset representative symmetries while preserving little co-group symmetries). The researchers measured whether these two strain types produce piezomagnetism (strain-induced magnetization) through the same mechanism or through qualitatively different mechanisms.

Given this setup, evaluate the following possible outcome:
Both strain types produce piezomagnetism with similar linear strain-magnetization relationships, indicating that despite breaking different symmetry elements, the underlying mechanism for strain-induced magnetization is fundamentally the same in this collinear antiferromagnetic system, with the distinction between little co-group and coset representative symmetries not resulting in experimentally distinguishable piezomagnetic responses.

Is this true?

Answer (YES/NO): NO